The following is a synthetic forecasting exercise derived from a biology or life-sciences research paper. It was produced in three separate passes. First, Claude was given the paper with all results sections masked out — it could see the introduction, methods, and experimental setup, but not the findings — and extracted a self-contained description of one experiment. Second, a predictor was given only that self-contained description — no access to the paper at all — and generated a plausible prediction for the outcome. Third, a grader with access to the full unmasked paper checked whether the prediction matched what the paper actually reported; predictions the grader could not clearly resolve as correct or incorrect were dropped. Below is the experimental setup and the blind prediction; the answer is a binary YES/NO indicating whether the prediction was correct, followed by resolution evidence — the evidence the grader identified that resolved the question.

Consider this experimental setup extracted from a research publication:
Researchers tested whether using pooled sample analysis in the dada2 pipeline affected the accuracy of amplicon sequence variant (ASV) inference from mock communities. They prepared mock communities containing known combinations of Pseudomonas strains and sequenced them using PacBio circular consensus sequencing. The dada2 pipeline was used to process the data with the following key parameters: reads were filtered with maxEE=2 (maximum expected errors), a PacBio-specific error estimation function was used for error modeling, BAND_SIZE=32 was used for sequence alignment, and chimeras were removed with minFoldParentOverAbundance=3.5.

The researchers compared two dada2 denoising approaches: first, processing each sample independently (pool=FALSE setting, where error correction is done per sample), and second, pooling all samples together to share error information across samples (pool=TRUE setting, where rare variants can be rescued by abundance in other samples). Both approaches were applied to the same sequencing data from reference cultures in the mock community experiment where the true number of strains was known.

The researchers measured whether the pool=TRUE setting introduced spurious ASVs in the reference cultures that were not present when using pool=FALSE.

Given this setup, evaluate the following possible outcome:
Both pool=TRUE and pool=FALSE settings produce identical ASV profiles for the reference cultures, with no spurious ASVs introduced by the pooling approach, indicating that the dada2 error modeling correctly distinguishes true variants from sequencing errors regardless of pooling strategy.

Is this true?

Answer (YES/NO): NO